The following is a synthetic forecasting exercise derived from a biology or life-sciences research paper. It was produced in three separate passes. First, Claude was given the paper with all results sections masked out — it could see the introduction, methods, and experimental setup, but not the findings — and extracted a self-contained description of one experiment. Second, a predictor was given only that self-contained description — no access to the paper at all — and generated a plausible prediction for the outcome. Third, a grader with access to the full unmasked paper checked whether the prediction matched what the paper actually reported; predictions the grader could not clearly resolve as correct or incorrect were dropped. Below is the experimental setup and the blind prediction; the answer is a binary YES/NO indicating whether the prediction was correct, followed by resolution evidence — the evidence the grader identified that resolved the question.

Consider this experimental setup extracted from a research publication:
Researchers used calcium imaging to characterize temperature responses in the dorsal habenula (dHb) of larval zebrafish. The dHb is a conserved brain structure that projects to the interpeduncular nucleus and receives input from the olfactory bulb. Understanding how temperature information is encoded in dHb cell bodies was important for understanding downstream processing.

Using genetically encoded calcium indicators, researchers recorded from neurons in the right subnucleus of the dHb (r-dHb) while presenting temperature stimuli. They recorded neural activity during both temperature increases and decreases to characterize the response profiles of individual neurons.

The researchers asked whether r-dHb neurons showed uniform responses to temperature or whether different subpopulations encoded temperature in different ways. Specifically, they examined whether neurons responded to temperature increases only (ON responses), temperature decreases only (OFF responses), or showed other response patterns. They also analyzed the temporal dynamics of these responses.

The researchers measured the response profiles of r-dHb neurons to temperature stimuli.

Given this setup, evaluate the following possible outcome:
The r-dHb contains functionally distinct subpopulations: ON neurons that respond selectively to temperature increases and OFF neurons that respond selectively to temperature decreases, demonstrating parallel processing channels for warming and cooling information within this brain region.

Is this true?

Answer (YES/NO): YES